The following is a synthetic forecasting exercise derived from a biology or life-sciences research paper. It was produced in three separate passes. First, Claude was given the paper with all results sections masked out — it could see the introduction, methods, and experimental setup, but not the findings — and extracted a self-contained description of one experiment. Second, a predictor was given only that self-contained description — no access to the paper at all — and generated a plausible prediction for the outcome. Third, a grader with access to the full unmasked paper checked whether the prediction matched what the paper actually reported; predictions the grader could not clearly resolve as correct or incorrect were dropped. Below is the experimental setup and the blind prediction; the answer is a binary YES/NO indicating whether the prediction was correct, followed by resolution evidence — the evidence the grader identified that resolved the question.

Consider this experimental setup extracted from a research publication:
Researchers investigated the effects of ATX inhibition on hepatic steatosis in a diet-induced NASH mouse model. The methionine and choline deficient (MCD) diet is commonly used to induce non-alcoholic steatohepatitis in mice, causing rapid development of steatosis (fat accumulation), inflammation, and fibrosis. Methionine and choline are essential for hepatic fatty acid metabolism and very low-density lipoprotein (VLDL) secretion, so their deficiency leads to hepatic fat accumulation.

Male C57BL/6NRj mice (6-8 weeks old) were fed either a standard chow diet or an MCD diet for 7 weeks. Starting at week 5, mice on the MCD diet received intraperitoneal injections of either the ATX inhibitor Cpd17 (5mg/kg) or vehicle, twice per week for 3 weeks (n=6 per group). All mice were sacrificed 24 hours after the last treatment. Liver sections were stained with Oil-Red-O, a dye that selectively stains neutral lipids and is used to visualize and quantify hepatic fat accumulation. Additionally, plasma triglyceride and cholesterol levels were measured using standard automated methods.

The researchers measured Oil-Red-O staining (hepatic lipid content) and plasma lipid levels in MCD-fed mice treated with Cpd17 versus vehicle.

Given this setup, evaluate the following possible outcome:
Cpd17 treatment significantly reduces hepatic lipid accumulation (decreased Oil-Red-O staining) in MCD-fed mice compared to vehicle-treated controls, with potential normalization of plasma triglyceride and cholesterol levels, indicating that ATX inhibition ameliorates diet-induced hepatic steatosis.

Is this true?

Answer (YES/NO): YES